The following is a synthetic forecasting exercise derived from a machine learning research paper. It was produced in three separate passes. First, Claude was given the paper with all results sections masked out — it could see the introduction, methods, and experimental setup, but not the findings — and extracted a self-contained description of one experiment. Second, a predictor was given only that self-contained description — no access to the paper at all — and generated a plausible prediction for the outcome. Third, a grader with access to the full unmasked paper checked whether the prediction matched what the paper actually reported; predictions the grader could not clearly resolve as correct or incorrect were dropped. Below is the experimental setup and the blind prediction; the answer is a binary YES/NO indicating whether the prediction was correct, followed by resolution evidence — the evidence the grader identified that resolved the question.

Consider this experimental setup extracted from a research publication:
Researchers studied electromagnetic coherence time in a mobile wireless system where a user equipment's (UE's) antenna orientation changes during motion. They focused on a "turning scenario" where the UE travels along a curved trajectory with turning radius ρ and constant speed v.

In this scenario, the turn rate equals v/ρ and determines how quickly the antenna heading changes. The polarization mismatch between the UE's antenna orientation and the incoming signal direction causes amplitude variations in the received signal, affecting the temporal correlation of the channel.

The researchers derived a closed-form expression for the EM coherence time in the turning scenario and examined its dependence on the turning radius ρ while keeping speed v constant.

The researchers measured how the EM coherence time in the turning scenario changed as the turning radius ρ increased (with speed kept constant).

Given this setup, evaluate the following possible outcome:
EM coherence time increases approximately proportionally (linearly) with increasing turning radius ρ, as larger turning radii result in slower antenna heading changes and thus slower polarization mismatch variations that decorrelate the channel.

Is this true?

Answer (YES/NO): YES